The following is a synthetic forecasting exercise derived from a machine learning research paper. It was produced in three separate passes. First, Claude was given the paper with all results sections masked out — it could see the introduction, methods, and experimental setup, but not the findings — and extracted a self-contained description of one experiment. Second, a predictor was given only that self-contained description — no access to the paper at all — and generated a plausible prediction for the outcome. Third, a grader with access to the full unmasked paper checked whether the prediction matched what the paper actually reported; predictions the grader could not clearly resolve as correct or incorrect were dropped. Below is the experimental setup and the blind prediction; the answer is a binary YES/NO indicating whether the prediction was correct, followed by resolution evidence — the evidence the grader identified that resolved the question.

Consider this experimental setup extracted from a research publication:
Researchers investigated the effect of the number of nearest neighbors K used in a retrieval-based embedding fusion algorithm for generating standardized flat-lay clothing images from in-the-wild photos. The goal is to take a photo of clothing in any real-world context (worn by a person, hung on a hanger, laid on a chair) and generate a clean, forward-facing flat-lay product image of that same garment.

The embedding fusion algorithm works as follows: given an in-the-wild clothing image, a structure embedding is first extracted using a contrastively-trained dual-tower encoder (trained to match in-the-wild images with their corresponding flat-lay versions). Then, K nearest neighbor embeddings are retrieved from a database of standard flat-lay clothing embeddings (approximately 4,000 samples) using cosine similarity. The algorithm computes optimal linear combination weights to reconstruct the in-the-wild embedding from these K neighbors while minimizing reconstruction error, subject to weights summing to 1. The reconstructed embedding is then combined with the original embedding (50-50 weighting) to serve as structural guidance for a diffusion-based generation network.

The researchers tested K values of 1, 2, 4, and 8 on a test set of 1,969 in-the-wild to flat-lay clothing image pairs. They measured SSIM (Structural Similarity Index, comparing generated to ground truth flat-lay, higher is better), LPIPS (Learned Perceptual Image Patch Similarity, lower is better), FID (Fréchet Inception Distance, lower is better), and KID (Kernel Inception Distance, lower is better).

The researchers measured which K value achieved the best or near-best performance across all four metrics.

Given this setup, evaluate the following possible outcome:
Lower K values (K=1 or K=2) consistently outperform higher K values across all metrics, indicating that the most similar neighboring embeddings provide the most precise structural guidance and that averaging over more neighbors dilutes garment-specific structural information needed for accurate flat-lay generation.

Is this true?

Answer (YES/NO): NO